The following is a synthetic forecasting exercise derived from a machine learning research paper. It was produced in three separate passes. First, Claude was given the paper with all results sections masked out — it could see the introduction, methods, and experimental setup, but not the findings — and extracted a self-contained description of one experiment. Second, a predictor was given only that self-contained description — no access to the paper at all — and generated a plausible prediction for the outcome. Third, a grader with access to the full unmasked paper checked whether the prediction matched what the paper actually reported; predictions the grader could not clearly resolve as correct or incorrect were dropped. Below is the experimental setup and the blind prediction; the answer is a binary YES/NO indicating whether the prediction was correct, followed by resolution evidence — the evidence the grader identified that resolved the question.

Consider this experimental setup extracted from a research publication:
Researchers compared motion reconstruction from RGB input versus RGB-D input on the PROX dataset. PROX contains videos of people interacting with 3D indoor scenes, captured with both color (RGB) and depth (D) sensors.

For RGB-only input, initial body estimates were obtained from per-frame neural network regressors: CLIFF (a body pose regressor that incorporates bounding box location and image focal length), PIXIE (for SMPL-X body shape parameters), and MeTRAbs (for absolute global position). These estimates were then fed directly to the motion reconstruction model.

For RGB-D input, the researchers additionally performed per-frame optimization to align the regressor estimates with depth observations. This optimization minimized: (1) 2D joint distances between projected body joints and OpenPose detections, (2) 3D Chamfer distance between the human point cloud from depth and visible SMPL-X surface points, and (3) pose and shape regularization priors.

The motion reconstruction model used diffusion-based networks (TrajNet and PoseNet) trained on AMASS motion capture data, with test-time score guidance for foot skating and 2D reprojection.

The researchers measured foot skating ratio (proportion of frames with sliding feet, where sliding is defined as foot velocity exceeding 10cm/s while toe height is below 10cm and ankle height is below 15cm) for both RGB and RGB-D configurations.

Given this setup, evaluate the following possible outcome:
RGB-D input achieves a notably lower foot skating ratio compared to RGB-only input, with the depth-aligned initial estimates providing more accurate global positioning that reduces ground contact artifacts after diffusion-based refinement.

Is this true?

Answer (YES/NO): YES